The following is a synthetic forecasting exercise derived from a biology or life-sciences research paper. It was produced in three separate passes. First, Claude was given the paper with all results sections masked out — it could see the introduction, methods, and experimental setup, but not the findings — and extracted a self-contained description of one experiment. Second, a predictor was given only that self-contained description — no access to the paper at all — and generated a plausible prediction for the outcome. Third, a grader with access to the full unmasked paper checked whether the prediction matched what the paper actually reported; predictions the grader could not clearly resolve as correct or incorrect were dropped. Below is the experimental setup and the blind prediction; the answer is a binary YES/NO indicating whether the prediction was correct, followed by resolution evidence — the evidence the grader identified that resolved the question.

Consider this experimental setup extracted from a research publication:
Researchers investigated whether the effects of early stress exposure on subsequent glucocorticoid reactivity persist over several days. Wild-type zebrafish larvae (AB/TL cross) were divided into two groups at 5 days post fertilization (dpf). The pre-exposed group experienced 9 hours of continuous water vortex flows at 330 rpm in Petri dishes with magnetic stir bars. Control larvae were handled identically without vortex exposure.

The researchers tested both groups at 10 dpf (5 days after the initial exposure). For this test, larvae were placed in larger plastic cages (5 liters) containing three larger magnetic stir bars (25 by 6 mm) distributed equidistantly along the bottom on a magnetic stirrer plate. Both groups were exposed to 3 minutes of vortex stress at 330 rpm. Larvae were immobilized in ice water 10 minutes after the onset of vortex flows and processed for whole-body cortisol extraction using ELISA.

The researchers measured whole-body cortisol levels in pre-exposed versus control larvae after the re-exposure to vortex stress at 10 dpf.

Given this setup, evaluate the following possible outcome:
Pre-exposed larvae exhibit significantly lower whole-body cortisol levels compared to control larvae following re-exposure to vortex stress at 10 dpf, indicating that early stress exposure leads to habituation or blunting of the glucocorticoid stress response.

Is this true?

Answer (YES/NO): YES